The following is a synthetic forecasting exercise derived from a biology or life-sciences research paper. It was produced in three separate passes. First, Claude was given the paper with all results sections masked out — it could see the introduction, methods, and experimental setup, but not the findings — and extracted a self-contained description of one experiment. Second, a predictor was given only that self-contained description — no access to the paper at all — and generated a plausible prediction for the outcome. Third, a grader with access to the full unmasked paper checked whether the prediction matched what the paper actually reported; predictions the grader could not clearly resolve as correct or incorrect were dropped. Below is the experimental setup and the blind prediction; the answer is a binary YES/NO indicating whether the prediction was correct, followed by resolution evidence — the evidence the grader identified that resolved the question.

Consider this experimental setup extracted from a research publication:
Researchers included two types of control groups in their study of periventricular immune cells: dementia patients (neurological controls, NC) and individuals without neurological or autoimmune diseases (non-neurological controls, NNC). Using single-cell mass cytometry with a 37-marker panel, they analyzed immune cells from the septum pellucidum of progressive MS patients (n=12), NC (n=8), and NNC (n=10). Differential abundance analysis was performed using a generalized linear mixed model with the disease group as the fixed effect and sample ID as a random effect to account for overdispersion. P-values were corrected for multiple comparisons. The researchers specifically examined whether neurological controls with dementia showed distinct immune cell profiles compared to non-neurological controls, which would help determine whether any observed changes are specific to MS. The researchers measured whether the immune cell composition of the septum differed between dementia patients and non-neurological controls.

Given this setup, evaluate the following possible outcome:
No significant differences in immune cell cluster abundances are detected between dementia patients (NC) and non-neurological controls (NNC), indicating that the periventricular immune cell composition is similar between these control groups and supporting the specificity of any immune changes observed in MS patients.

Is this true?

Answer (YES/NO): NO